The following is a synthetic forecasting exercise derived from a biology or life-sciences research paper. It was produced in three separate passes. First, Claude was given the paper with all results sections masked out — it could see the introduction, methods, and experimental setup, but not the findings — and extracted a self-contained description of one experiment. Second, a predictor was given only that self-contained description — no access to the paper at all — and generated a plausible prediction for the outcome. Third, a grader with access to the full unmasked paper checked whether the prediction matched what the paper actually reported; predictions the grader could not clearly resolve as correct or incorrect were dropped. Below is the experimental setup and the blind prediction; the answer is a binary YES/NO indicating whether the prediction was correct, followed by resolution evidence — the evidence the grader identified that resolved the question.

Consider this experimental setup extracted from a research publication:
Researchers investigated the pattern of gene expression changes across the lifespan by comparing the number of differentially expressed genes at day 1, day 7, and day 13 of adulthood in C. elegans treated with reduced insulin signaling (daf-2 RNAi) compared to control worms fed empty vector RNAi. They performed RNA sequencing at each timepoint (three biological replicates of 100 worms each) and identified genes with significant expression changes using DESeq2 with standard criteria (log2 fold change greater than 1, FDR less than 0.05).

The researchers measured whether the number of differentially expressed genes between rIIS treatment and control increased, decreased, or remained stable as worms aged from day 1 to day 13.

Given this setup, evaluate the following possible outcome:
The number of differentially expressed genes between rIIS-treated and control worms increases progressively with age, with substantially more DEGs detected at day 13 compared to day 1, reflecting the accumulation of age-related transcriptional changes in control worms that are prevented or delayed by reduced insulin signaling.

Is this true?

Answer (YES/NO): NO